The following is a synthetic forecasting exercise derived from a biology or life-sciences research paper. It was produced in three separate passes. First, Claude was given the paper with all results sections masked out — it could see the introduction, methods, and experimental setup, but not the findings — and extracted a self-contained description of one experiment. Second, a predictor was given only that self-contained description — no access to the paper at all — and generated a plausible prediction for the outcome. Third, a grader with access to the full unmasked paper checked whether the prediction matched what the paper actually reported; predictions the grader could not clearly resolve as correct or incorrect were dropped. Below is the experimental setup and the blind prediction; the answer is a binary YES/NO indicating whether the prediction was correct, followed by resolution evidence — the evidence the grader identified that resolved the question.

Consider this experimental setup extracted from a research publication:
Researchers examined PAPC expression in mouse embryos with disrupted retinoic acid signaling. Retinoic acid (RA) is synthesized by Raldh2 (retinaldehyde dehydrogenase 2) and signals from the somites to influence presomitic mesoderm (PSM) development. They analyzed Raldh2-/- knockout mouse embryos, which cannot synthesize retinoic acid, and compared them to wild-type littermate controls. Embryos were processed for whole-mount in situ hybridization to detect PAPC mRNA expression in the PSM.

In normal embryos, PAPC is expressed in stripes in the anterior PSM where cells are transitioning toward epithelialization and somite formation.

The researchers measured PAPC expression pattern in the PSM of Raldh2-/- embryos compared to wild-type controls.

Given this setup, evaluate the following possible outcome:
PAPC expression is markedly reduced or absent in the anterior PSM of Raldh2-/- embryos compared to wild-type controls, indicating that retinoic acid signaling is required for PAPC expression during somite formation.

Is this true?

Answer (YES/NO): NO